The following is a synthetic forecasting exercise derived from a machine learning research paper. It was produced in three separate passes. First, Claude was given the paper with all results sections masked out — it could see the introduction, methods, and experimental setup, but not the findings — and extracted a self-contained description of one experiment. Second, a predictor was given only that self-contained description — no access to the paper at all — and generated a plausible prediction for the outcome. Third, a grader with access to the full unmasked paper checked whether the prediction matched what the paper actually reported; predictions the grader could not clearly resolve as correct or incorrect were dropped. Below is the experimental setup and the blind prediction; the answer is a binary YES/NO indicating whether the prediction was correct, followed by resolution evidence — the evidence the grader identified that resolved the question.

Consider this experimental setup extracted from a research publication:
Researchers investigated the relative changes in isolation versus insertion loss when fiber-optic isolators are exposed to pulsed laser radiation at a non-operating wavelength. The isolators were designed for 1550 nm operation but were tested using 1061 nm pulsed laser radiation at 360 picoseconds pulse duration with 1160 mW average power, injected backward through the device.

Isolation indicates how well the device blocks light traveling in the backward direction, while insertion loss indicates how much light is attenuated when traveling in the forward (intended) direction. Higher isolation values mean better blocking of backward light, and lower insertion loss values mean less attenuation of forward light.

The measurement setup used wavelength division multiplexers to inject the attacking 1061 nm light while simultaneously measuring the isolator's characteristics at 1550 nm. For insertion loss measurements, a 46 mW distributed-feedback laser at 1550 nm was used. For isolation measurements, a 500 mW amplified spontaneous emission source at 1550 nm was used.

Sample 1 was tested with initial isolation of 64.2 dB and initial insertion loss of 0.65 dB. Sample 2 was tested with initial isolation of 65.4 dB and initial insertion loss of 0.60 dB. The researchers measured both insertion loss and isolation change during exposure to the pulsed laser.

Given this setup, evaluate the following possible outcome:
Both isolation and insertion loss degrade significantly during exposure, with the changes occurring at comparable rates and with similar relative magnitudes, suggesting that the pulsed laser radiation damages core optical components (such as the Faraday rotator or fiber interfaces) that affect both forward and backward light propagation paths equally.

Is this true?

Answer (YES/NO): NO